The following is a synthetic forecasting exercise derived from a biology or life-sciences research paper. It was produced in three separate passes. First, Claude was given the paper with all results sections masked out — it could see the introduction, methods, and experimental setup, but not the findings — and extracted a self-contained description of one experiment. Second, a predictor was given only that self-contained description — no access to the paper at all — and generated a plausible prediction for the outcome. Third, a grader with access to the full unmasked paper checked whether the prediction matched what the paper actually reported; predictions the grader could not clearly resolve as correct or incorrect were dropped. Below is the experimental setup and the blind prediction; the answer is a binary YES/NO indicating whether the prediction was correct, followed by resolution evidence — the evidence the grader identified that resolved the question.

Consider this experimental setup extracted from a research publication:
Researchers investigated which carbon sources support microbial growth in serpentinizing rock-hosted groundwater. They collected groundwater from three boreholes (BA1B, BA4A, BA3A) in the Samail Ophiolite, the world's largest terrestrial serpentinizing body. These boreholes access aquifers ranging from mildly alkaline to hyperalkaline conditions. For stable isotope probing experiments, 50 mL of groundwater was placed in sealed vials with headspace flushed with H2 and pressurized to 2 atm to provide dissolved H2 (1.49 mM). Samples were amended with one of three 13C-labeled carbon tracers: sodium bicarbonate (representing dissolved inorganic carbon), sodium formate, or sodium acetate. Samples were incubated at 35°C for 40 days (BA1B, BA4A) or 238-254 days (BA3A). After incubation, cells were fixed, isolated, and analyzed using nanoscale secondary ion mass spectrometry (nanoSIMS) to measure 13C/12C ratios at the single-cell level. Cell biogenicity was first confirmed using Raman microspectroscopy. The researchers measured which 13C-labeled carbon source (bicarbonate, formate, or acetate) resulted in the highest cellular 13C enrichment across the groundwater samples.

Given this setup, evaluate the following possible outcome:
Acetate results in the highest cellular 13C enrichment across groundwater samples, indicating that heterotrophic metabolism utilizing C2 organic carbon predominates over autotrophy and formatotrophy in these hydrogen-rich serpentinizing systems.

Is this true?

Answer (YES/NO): NO